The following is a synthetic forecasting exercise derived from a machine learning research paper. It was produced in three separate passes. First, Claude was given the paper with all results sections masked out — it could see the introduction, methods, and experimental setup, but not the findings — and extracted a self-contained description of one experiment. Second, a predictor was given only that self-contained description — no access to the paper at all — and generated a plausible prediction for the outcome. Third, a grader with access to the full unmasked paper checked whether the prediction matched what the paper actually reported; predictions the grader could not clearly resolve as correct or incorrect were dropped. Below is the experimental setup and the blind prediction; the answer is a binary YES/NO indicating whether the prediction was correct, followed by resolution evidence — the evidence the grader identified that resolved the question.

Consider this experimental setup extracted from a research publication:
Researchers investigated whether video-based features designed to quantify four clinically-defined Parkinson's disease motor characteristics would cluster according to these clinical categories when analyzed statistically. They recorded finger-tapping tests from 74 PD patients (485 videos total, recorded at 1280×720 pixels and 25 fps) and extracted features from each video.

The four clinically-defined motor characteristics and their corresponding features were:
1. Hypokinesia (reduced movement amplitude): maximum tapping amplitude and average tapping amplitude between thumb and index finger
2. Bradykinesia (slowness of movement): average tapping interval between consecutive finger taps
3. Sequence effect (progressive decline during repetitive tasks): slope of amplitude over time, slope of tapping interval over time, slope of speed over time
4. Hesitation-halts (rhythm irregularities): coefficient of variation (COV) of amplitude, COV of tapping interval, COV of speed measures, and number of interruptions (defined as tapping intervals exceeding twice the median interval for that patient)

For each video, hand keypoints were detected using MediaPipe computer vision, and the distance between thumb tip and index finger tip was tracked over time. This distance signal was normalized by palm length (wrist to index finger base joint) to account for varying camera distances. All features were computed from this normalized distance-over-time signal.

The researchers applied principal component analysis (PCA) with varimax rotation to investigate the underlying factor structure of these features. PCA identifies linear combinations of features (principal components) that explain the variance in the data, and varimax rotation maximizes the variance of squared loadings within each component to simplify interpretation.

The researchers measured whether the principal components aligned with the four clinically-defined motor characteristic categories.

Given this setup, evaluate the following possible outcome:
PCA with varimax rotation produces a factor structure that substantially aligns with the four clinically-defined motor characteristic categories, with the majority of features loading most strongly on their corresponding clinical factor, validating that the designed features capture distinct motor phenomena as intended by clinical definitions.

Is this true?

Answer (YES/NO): NO